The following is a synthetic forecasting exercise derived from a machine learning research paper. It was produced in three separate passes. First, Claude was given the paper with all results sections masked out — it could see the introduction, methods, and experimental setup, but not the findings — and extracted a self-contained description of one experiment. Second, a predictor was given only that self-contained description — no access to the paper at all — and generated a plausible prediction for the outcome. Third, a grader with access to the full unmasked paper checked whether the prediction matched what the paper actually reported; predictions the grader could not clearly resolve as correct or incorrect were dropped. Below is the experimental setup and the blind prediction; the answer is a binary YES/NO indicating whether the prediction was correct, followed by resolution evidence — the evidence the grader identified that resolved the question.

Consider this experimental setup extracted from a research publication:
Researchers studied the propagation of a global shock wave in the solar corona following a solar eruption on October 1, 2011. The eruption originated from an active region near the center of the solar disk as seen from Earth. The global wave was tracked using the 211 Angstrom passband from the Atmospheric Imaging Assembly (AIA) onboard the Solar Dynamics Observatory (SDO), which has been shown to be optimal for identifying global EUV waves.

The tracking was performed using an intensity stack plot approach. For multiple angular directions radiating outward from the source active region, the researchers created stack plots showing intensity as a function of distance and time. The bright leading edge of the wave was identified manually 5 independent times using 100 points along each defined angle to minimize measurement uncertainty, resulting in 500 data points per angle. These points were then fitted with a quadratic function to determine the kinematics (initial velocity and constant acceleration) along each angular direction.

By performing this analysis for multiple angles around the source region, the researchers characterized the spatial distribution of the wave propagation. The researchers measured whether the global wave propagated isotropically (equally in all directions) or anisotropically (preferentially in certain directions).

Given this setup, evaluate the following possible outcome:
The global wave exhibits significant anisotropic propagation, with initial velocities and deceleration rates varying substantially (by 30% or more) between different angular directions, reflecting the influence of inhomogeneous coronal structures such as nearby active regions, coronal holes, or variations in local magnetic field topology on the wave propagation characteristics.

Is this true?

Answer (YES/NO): YES